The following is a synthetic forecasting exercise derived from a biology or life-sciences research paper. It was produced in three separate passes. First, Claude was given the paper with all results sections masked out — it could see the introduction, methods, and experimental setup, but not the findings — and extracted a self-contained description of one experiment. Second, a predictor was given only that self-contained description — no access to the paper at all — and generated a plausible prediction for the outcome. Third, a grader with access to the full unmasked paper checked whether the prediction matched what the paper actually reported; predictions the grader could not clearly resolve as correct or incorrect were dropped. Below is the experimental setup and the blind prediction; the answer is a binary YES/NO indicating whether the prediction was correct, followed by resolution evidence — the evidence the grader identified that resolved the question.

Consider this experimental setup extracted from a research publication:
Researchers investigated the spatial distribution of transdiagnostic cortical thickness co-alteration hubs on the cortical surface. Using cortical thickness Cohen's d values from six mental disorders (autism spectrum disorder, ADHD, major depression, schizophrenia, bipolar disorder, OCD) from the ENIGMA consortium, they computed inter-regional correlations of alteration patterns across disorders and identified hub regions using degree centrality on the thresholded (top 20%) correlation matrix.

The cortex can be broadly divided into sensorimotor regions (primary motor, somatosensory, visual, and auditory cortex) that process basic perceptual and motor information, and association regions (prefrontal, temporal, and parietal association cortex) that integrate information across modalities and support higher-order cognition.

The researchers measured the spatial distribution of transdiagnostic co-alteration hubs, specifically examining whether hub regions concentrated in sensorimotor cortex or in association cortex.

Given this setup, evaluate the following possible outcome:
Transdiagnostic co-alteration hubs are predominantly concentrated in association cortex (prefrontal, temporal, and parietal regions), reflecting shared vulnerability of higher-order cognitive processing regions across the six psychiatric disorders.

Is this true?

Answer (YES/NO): YES